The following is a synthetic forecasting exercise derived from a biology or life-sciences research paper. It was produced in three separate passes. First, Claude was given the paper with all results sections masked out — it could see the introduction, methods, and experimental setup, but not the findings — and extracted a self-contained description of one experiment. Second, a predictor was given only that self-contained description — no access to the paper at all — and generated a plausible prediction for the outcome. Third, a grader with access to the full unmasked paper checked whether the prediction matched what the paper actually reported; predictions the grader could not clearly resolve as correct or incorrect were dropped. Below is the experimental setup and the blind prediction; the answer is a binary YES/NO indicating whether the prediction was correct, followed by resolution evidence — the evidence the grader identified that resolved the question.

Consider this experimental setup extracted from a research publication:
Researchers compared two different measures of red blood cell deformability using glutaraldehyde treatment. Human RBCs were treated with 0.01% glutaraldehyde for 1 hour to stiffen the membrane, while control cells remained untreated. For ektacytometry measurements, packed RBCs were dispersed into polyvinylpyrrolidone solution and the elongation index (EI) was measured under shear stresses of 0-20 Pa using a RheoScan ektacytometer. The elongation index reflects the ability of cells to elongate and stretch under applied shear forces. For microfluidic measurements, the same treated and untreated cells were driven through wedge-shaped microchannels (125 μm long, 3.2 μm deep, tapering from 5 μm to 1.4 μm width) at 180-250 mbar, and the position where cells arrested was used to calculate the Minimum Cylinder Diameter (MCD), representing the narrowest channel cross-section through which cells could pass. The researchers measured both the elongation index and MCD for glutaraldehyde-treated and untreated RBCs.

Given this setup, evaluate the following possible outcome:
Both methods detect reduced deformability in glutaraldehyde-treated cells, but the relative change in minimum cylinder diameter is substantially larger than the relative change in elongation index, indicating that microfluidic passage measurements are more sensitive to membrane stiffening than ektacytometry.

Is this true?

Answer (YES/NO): NO